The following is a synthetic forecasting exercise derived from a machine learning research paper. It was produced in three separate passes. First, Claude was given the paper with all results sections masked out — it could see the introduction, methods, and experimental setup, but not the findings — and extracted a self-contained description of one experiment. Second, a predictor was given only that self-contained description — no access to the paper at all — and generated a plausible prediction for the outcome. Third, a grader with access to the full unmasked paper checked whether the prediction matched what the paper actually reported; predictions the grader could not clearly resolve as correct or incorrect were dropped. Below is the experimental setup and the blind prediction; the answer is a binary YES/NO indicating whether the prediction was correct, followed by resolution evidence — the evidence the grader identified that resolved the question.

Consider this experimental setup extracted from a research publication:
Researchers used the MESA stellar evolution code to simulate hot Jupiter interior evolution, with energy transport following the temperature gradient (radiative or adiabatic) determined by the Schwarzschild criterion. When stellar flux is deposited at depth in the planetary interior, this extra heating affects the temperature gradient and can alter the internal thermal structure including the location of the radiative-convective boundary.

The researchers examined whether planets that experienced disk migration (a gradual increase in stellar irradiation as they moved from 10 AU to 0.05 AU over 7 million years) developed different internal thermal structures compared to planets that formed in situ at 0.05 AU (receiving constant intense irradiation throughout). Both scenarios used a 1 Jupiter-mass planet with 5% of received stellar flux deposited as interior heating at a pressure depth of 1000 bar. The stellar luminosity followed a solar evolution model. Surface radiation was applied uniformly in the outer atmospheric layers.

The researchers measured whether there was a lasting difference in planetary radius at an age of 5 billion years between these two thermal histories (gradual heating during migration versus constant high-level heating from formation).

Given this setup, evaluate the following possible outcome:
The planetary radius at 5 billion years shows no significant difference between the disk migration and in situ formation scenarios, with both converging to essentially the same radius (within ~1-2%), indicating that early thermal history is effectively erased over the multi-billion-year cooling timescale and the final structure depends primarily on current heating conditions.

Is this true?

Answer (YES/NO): NO